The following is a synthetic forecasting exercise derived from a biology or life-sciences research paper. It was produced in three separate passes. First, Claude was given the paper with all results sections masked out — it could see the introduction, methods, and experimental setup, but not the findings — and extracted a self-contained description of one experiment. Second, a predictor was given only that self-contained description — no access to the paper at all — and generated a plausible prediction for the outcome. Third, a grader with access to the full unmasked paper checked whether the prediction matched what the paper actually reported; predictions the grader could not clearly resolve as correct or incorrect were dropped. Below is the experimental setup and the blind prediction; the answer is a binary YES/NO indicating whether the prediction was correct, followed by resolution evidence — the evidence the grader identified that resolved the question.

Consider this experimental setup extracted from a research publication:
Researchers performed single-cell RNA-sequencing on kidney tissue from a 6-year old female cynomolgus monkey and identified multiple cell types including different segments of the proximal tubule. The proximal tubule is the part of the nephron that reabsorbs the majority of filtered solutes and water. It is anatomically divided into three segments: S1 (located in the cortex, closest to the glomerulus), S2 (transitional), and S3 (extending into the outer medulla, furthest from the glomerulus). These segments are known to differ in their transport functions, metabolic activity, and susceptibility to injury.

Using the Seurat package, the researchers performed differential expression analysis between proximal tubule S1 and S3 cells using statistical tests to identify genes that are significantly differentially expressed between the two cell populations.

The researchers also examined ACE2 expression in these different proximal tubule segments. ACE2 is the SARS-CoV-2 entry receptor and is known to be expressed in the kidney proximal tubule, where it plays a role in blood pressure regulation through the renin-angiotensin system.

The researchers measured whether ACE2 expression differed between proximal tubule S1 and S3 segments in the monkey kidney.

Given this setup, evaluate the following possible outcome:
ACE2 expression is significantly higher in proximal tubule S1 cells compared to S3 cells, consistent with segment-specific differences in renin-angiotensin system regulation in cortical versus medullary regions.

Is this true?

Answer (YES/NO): NO